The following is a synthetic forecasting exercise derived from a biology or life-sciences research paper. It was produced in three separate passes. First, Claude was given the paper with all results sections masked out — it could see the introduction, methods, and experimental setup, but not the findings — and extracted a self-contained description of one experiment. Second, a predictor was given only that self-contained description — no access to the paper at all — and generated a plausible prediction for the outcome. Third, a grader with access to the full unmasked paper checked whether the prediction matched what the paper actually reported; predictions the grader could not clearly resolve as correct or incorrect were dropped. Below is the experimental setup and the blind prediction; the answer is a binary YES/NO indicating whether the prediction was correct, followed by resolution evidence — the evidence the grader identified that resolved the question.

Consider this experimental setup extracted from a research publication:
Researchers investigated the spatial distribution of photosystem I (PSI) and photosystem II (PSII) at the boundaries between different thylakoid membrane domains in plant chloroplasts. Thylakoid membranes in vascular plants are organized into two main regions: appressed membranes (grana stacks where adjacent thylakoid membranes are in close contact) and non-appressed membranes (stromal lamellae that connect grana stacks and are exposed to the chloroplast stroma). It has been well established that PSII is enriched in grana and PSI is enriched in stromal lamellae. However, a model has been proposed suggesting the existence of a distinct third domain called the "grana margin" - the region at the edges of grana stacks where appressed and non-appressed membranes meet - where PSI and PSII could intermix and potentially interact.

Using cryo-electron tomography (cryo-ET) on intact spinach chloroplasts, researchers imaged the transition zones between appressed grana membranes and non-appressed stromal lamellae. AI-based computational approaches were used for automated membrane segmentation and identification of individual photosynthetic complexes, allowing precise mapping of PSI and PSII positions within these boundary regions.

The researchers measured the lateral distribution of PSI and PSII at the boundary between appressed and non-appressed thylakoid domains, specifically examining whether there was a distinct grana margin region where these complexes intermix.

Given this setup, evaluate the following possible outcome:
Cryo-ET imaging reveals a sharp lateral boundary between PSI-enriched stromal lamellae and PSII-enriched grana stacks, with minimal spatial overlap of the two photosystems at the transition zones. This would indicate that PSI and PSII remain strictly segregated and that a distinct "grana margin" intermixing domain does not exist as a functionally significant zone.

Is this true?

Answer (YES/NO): YES